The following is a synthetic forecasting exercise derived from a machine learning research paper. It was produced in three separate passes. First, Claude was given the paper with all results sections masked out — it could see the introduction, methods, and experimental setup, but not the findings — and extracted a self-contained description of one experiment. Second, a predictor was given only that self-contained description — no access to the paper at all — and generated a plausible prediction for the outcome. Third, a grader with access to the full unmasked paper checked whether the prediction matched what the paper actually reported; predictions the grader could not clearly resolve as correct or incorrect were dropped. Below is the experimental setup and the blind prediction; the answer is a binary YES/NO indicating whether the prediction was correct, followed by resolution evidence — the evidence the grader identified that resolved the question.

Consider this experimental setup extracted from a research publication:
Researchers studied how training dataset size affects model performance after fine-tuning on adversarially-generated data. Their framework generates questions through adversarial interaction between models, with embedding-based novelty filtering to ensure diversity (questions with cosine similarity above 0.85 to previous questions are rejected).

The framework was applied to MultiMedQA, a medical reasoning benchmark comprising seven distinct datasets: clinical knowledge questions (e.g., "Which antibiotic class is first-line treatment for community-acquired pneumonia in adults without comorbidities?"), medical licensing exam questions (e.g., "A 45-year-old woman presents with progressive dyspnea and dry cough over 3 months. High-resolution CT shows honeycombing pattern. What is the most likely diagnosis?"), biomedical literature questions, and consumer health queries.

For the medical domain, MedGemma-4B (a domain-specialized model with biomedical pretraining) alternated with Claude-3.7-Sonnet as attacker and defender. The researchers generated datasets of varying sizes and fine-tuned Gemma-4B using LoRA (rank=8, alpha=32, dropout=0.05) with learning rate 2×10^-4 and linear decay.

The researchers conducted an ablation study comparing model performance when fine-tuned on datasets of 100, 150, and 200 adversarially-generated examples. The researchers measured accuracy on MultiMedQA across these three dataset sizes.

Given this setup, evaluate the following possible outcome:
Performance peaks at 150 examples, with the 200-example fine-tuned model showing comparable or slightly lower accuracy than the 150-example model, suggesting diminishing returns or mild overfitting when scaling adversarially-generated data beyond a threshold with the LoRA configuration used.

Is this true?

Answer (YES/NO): YES